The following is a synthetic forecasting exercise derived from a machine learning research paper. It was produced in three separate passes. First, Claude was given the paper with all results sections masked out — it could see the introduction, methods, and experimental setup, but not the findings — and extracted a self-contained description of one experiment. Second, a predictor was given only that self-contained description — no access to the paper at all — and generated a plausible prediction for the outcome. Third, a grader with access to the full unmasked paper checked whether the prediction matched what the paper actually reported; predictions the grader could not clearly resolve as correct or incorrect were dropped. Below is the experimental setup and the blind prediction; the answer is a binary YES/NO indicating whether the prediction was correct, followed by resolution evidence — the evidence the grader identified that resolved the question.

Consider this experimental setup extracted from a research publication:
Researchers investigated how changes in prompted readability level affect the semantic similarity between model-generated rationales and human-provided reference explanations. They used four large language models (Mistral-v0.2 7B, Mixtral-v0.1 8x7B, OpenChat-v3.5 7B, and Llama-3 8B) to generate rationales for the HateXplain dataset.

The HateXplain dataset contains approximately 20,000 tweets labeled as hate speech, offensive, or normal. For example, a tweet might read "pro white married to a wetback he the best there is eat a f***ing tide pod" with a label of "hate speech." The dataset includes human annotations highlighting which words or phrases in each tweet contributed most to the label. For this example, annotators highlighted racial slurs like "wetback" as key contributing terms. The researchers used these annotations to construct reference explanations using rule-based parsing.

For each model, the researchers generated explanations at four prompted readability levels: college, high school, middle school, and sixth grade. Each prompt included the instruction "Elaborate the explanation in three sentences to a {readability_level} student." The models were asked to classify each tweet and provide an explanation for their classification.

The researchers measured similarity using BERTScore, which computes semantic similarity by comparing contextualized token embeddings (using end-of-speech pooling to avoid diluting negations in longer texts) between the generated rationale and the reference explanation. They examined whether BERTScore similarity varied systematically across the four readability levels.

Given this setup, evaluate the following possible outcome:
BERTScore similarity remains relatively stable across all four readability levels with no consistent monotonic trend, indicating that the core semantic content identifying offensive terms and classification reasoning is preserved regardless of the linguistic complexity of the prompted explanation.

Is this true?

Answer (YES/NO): YES